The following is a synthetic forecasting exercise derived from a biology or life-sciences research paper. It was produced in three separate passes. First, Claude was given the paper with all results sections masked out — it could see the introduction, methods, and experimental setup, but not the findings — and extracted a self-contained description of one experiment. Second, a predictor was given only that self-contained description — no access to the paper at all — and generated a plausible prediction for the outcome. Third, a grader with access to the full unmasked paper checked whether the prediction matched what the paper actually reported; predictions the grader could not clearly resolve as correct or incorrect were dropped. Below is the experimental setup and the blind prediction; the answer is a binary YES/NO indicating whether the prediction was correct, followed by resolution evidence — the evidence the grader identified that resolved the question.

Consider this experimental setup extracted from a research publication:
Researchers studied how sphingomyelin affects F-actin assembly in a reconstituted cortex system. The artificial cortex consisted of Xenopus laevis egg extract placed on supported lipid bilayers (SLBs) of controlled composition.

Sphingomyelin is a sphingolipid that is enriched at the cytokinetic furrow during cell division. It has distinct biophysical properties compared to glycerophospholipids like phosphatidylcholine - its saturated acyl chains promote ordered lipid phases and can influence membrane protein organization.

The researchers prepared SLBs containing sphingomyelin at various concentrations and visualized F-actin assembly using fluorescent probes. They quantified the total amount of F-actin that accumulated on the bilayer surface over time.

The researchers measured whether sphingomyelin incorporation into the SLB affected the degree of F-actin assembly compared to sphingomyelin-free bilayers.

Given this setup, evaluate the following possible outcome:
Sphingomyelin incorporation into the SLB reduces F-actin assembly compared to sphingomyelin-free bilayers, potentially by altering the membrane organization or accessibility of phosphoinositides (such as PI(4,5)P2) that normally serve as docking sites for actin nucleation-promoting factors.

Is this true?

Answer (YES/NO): NO